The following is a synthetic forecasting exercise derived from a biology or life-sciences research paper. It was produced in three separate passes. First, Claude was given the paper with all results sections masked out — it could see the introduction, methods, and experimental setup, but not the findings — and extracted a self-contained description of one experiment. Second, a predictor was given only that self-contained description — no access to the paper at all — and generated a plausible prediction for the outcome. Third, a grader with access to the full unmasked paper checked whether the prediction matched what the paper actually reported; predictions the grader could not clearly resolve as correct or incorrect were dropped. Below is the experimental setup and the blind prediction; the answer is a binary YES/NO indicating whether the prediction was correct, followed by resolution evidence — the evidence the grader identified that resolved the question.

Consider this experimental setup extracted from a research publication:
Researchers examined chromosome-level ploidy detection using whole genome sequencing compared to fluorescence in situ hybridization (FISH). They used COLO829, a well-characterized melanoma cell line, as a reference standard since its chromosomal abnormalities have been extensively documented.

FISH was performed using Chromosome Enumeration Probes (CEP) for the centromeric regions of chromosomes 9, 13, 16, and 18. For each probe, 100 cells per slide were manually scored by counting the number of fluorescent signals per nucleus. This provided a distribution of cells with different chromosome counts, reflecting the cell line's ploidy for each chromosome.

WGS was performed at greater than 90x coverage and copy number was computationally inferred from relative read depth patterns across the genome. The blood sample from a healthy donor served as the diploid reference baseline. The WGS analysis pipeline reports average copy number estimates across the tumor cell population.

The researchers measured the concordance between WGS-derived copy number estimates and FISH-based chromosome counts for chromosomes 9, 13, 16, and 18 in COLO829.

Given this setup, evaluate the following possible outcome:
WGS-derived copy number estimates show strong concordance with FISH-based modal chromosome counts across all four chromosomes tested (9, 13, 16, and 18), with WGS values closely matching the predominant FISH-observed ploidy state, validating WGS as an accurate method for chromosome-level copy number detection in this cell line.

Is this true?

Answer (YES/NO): YES